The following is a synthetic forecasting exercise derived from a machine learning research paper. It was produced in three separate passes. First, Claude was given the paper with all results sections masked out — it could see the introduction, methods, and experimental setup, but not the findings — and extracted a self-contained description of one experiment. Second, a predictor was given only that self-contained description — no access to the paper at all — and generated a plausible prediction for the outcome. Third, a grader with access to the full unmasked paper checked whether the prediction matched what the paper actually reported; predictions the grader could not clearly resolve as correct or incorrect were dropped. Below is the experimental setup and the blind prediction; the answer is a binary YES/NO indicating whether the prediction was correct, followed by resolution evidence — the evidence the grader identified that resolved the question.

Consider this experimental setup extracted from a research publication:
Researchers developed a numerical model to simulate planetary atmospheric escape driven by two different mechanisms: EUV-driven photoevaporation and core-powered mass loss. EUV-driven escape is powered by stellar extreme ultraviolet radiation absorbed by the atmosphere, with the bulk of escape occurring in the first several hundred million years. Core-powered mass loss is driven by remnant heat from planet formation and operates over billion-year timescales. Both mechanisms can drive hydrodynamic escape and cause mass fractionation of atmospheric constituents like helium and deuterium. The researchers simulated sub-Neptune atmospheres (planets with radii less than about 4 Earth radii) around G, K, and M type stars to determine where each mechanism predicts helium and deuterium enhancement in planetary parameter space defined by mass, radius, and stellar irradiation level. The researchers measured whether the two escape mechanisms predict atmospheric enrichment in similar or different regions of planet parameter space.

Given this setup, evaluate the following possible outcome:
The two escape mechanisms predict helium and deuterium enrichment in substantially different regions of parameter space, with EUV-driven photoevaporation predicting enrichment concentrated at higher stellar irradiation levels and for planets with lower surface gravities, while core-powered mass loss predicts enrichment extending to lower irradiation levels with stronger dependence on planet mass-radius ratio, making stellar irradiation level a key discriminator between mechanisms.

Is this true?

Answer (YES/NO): NO